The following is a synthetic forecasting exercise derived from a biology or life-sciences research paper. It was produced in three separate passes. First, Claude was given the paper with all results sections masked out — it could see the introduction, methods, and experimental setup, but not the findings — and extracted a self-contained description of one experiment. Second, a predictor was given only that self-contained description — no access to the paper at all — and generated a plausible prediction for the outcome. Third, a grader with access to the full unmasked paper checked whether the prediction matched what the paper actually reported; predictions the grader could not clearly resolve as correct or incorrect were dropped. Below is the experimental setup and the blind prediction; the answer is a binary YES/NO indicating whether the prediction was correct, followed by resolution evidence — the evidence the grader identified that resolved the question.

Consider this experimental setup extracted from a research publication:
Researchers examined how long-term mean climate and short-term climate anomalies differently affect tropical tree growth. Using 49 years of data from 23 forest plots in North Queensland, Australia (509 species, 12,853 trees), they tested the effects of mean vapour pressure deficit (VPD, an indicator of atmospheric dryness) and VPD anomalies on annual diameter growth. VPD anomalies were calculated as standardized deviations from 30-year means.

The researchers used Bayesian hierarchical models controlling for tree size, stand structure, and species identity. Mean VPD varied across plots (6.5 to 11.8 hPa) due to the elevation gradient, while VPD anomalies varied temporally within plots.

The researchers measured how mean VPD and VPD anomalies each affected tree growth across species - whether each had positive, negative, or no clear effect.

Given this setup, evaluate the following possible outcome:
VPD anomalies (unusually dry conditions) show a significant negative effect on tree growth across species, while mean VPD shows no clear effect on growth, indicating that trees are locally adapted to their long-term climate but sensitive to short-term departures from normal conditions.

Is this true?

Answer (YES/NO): NO